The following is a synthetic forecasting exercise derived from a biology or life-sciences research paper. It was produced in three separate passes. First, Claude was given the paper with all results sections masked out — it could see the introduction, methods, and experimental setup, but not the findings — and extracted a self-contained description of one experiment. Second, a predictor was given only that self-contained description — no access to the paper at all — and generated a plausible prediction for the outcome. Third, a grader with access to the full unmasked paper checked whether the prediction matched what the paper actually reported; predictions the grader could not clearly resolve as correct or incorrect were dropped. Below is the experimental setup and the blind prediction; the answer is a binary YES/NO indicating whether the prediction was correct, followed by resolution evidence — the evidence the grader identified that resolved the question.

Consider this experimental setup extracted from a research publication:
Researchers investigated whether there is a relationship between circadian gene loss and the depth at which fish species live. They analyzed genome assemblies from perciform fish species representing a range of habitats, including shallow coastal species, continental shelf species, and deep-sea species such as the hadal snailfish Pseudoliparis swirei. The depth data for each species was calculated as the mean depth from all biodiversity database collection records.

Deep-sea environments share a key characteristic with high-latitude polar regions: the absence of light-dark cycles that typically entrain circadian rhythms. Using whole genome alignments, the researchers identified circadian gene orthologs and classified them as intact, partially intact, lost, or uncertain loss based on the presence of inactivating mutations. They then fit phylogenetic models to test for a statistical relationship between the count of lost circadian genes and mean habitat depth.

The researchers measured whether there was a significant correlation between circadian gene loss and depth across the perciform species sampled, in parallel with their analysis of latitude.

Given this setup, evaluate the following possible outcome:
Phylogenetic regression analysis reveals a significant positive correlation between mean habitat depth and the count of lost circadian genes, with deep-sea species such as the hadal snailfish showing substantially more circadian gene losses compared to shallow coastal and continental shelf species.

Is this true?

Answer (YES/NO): NO